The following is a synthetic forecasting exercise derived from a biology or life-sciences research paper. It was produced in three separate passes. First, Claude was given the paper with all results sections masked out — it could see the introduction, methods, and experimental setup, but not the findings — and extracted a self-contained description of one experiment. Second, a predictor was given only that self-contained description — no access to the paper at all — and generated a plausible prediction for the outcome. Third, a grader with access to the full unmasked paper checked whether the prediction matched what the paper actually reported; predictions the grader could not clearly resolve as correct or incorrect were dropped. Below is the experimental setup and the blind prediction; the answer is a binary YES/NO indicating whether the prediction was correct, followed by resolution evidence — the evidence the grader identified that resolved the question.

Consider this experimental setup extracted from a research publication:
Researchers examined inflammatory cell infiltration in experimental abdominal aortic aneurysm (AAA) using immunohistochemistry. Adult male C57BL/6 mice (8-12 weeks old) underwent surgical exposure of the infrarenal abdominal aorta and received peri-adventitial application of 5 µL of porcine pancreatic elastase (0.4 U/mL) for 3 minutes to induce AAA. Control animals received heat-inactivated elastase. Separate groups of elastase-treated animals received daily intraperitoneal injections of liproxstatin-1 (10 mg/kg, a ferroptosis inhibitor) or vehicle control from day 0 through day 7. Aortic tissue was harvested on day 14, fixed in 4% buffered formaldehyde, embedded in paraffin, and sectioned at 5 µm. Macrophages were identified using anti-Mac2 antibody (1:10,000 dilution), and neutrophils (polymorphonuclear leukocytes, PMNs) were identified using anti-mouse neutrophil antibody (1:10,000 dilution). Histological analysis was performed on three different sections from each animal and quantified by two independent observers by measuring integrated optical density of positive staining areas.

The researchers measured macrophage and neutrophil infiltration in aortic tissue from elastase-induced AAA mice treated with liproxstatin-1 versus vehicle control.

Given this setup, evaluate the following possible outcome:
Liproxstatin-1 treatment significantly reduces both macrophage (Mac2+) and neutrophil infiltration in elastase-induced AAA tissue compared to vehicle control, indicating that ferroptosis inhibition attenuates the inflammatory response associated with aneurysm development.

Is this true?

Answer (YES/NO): YES